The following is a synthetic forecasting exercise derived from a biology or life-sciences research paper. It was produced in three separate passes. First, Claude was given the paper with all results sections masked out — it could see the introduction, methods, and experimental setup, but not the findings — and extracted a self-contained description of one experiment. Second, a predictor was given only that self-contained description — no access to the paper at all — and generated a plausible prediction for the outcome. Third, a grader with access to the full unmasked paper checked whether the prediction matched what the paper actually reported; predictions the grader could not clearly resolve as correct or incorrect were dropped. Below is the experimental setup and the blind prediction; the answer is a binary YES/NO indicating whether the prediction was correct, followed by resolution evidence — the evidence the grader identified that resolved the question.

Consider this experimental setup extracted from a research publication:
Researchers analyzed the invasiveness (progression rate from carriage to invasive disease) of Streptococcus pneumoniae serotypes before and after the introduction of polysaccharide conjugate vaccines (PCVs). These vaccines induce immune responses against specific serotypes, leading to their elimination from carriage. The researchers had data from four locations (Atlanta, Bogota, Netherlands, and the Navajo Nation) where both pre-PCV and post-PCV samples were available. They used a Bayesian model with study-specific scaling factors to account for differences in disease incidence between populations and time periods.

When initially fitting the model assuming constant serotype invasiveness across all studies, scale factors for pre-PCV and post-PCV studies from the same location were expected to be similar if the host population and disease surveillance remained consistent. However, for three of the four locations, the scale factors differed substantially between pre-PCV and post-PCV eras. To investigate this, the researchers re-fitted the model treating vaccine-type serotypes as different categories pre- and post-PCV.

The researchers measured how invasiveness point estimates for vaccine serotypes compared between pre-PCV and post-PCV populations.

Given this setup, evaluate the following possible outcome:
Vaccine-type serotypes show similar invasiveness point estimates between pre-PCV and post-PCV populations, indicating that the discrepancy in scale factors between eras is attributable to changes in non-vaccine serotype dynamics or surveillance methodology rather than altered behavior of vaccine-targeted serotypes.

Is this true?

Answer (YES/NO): NO